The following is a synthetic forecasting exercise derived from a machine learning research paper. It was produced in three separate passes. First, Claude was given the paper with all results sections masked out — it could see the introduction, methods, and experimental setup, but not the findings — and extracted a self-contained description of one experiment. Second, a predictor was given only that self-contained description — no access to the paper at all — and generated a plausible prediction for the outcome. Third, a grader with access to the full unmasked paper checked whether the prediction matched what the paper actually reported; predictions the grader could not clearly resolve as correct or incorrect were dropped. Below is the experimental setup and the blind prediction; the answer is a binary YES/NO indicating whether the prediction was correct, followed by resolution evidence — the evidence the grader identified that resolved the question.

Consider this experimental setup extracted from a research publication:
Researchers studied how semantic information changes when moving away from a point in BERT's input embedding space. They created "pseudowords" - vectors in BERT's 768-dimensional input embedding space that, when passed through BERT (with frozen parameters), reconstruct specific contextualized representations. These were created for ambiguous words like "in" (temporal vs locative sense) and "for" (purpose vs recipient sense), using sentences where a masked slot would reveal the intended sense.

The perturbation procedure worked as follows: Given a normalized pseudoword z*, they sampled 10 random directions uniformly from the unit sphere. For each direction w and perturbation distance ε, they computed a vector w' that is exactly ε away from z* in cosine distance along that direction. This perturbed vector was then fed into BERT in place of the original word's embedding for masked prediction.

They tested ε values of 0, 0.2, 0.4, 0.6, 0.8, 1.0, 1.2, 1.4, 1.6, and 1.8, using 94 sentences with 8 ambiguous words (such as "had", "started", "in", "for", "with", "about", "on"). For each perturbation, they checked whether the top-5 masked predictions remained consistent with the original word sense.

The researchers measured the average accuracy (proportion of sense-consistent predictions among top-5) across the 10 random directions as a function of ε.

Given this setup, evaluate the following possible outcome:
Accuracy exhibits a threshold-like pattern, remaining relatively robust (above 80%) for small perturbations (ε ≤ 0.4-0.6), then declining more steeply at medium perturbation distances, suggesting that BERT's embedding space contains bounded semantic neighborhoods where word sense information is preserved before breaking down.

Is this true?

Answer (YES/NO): NO